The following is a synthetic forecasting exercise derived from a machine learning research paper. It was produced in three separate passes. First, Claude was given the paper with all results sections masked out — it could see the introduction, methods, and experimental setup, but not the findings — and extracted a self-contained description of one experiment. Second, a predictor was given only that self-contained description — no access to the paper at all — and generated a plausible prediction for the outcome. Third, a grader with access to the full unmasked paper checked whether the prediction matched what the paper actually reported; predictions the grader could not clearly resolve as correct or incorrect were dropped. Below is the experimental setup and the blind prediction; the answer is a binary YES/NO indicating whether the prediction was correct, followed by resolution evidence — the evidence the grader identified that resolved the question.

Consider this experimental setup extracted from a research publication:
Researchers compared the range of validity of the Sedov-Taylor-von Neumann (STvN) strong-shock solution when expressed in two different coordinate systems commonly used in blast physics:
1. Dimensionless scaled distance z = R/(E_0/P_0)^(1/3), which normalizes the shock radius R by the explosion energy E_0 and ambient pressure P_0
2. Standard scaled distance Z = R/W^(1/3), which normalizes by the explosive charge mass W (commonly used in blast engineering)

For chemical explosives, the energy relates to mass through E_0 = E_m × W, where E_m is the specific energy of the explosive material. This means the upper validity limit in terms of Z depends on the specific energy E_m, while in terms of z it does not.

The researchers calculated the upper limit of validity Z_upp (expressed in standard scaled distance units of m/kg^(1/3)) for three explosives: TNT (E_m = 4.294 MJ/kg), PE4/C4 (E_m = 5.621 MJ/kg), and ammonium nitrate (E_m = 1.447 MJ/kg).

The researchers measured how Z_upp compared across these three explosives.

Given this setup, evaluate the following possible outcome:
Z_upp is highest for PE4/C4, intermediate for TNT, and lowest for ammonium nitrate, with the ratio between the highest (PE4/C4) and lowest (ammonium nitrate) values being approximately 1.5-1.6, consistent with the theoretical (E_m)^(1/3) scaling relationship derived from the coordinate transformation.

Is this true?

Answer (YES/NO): YES